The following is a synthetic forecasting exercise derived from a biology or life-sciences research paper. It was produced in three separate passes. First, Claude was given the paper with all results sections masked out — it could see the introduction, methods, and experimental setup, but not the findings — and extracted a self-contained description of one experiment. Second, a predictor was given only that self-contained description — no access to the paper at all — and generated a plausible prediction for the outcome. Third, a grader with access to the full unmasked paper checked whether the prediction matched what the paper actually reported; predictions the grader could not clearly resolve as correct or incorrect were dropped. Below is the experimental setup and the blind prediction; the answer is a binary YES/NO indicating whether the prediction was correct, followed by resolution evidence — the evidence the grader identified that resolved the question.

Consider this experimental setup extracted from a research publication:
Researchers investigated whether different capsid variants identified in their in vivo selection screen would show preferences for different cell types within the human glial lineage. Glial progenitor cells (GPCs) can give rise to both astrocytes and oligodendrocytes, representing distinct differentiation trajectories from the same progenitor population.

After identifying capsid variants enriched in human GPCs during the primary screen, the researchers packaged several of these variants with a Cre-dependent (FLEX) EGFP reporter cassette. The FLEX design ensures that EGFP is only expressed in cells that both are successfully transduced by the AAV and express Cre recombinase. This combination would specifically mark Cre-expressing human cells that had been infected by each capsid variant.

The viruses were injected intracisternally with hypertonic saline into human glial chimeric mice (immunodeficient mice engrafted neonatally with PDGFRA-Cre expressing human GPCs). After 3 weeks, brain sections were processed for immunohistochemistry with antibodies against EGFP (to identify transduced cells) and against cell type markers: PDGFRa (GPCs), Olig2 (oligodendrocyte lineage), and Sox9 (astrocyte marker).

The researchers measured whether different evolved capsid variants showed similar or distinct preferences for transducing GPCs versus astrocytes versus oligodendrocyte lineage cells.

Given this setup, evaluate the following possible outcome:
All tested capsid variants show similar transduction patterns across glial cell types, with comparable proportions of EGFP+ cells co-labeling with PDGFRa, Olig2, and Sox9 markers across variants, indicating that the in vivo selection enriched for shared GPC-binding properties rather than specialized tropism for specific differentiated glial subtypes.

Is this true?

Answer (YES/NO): NO